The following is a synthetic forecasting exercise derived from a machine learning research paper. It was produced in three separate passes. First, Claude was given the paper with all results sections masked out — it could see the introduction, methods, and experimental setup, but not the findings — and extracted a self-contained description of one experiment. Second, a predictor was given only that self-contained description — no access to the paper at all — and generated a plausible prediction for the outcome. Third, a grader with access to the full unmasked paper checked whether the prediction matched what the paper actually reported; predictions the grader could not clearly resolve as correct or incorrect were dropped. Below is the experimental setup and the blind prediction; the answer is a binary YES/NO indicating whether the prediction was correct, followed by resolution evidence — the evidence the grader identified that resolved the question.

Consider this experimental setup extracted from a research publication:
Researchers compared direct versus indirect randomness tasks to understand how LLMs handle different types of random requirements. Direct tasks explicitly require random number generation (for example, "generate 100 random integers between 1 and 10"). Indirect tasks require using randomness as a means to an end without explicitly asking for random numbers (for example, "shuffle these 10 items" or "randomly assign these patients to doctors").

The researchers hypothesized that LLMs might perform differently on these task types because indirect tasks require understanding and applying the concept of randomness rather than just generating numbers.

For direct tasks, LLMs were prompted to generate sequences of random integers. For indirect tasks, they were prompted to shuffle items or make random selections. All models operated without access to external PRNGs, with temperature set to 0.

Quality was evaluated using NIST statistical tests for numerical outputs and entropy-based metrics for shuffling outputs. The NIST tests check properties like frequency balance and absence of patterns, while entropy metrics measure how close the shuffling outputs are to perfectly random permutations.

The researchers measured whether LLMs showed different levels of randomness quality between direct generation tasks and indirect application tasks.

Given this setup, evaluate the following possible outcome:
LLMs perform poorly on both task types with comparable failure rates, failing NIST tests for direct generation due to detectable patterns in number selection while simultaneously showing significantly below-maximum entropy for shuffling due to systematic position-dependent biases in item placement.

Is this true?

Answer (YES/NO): NO